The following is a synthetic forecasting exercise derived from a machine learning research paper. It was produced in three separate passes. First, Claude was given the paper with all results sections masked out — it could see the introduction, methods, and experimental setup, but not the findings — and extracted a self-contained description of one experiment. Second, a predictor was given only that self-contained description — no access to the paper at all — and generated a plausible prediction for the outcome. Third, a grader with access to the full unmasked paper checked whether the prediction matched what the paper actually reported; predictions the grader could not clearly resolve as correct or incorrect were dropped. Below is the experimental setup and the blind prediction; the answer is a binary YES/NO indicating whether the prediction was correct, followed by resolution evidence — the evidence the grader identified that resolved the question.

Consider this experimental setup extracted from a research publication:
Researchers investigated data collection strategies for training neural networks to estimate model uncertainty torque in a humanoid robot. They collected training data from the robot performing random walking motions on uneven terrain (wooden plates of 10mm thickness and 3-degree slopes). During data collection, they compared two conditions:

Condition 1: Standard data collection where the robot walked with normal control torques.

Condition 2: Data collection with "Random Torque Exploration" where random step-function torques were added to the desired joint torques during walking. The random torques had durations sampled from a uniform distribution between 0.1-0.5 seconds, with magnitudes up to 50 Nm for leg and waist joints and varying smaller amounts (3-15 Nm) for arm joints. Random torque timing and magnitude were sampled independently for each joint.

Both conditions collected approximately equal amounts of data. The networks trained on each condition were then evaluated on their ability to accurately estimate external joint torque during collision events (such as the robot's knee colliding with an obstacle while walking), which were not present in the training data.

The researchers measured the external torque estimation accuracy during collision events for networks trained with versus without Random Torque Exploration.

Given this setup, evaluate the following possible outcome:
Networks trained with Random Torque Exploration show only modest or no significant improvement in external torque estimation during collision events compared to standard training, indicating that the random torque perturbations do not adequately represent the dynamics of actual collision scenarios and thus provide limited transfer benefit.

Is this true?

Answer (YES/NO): NO